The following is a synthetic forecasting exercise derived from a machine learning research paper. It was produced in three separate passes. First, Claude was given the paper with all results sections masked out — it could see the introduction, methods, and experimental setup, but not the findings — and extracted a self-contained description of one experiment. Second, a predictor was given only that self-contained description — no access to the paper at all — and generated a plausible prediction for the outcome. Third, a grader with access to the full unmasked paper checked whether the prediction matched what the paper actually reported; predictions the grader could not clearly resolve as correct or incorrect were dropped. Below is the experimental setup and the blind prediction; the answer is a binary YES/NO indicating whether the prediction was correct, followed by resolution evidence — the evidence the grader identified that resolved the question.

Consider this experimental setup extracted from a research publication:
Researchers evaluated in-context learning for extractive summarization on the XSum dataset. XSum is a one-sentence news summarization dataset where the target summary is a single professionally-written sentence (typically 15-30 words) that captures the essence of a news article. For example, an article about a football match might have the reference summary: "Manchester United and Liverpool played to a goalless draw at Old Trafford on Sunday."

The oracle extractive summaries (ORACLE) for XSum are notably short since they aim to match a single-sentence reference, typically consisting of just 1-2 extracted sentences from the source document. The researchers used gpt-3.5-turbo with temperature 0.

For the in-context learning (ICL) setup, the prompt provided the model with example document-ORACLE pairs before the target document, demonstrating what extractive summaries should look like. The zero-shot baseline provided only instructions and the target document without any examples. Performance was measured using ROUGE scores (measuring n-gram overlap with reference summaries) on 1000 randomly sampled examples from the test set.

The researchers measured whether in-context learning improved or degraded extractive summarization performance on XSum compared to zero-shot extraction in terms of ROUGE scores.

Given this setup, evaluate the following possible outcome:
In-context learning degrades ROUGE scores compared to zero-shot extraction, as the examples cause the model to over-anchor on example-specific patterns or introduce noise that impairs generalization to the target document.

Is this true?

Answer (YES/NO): YES